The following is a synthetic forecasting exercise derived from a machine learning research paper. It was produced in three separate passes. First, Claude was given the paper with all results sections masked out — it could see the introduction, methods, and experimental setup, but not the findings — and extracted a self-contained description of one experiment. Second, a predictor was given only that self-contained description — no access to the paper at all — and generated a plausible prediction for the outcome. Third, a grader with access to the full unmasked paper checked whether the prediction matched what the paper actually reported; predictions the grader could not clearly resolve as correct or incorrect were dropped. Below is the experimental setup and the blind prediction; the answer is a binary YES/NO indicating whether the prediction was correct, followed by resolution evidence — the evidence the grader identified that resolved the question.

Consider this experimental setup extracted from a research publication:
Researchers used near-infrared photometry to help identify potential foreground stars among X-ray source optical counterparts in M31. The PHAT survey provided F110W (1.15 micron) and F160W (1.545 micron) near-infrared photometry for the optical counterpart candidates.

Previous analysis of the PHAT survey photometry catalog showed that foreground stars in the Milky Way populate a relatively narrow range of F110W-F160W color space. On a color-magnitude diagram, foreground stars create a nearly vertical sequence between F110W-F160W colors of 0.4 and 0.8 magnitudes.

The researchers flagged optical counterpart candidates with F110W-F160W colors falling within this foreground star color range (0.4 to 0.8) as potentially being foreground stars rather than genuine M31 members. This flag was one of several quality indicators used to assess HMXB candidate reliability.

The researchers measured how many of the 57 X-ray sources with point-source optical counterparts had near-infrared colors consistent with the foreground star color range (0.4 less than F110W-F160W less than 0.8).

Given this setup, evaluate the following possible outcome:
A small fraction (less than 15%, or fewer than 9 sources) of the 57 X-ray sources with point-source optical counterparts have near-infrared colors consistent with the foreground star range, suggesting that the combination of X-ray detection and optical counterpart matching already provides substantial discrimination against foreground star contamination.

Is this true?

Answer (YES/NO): NO